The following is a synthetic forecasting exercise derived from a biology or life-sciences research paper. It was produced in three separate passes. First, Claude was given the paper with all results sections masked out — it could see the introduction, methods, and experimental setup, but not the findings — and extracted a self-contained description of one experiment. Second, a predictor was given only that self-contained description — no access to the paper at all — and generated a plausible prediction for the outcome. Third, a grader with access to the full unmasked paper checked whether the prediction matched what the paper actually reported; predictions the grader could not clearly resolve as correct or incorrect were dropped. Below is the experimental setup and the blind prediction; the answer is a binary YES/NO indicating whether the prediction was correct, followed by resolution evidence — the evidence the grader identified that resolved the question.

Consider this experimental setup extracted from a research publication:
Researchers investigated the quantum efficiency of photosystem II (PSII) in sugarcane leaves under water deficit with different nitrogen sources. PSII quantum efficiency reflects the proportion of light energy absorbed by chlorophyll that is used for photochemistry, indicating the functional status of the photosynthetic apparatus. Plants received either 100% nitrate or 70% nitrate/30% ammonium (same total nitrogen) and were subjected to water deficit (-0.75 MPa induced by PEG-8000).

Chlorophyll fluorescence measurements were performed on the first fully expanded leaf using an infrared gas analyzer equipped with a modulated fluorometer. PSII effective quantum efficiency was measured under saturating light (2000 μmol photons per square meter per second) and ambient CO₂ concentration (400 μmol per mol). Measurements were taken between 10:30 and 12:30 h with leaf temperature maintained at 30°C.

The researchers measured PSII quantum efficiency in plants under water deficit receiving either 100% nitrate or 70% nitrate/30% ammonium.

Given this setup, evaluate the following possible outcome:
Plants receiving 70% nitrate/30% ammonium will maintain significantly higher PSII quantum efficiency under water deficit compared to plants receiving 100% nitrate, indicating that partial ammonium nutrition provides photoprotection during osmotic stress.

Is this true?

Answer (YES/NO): NO